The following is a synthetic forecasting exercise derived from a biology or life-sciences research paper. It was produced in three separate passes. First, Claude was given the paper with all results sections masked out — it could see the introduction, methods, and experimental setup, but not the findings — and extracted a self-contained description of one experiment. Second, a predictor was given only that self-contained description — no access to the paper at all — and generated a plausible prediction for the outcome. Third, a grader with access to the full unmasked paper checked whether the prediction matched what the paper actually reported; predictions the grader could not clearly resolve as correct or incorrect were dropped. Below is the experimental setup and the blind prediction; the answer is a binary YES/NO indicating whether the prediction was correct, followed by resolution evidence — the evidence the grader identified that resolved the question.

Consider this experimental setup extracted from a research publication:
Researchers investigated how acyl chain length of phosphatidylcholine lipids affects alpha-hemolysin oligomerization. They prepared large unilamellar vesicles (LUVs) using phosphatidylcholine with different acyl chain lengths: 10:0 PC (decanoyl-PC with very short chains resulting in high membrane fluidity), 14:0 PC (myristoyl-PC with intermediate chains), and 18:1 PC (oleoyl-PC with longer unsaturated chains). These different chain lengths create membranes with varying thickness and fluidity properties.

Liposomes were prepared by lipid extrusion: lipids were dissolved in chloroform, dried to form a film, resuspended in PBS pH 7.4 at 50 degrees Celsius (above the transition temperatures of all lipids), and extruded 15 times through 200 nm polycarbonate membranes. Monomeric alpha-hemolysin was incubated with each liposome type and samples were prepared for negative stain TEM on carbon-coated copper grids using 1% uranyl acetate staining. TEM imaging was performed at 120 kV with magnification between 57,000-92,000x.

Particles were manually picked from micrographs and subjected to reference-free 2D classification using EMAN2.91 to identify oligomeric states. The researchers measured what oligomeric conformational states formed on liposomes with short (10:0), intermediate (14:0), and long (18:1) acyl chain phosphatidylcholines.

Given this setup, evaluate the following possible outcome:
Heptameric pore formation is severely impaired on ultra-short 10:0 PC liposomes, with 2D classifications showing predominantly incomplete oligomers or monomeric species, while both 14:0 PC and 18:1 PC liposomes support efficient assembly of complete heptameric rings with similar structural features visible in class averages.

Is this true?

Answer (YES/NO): NO